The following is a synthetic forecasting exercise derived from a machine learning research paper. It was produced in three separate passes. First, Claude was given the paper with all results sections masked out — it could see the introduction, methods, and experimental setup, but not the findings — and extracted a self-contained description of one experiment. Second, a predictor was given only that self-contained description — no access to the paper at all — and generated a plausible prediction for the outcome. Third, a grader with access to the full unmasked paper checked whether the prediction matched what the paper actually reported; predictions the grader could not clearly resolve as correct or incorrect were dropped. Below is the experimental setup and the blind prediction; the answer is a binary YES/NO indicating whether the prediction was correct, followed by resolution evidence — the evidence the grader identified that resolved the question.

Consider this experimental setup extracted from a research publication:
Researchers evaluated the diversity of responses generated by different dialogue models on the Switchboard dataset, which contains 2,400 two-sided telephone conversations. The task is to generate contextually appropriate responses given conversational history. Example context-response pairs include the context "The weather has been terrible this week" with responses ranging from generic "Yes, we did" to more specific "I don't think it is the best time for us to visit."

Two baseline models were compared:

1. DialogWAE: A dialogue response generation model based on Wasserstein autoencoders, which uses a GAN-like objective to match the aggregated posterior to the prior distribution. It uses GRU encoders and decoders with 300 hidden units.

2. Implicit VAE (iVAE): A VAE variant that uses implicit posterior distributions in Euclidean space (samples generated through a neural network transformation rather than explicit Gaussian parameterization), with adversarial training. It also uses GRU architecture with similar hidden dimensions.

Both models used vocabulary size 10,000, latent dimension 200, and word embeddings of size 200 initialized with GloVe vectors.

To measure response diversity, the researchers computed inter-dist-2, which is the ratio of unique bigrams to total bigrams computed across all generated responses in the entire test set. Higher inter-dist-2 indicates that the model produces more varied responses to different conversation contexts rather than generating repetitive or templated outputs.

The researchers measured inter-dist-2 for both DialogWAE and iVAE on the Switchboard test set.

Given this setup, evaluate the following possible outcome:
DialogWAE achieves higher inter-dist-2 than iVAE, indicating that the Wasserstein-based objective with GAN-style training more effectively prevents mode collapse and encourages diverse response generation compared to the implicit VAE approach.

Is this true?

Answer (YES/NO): NO